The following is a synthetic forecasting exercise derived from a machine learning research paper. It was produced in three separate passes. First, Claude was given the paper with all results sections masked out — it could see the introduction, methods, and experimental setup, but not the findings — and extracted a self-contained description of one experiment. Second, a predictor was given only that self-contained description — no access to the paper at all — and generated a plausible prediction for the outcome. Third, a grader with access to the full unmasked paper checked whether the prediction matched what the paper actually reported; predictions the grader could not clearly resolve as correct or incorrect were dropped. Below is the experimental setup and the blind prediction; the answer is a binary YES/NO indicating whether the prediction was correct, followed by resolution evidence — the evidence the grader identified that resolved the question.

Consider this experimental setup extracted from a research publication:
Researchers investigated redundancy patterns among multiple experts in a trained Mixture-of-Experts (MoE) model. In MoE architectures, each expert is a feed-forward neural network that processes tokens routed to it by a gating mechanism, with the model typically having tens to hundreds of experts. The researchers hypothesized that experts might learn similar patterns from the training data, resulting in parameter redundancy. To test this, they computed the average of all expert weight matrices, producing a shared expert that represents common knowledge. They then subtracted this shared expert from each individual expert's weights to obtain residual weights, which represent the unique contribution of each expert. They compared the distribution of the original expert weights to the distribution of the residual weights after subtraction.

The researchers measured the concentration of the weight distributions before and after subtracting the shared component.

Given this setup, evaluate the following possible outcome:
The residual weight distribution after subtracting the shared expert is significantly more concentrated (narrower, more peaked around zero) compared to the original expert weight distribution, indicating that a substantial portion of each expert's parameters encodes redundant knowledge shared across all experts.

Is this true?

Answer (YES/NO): YES